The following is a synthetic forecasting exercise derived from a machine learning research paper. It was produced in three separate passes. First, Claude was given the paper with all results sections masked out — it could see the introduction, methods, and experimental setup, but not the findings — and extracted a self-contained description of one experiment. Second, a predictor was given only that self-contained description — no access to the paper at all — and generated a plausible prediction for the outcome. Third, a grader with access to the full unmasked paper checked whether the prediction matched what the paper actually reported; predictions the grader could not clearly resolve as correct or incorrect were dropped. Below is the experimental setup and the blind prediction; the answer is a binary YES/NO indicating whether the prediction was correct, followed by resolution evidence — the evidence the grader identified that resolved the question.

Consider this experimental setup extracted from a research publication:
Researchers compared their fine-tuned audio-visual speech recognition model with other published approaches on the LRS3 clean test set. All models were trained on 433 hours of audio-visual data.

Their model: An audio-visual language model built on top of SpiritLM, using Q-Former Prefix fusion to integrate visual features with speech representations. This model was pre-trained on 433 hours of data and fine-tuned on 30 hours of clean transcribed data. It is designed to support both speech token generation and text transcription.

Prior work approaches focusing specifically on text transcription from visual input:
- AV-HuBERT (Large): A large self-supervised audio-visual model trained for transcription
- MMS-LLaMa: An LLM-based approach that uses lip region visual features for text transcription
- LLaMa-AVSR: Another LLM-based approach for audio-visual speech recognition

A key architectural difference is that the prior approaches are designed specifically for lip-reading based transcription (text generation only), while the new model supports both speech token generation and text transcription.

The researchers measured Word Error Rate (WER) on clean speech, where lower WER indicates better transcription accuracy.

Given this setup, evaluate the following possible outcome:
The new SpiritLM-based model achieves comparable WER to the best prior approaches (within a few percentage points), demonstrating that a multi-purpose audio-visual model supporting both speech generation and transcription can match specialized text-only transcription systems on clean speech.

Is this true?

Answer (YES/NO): NO